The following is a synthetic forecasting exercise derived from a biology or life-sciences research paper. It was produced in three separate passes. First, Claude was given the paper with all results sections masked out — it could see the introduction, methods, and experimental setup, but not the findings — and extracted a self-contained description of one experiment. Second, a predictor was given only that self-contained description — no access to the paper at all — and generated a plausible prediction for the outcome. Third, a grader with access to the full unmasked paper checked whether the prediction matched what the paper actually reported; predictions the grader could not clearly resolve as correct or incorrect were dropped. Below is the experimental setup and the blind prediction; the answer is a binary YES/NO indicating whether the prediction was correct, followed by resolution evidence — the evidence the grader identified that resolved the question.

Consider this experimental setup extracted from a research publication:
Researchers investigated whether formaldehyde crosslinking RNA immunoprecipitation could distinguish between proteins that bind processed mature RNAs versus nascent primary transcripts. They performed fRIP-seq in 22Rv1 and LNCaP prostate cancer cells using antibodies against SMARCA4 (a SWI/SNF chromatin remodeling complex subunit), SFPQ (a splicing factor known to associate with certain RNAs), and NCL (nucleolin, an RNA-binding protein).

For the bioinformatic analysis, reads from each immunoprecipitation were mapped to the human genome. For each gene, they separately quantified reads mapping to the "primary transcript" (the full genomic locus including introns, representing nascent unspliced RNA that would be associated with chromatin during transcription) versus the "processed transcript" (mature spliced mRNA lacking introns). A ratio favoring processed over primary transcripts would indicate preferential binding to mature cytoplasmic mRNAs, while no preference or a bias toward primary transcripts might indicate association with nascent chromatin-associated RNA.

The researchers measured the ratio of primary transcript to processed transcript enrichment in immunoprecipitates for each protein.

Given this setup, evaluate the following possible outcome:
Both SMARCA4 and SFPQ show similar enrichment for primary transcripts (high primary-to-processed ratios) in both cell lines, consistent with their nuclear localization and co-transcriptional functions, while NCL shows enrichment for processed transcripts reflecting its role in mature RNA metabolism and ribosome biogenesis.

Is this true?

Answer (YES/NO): NO